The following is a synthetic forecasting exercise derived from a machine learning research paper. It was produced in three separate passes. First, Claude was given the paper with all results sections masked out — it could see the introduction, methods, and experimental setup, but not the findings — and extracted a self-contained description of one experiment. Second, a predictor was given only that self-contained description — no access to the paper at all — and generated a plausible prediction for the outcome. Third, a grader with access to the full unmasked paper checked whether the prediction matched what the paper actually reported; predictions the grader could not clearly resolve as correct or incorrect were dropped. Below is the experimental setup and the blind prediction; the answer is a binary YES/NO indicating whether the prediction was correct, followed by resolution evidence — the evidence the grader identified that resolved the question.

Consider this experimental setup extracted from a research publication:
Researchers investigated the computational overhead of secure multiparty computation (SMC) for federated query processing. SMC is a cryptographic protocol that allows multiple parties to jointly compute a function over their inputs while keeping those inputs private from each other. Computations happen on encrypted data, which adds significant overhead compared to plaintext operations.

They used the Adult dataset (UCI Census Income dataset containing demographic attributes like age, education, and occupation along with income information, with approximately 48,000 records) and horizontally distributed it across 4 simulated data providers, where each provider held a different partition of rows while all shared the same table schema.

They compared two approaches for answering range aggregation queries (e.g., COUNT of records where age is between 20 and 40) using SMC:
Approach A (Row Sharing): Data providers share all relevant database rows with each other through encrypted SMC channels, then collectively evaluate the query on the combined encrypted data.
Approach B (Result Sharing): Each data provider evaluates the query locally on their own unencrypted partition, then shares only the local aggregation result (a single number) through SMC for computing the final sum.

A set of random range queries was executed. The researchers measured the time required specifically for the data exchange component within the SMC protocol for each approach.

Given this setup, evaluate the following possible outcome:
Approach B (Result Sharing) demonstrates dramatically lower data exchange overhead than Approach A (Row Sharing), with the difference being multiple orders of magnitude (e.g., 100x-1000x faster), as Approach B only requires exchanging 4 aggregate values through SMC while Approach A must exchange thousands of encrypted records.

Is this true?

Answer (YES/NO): YES